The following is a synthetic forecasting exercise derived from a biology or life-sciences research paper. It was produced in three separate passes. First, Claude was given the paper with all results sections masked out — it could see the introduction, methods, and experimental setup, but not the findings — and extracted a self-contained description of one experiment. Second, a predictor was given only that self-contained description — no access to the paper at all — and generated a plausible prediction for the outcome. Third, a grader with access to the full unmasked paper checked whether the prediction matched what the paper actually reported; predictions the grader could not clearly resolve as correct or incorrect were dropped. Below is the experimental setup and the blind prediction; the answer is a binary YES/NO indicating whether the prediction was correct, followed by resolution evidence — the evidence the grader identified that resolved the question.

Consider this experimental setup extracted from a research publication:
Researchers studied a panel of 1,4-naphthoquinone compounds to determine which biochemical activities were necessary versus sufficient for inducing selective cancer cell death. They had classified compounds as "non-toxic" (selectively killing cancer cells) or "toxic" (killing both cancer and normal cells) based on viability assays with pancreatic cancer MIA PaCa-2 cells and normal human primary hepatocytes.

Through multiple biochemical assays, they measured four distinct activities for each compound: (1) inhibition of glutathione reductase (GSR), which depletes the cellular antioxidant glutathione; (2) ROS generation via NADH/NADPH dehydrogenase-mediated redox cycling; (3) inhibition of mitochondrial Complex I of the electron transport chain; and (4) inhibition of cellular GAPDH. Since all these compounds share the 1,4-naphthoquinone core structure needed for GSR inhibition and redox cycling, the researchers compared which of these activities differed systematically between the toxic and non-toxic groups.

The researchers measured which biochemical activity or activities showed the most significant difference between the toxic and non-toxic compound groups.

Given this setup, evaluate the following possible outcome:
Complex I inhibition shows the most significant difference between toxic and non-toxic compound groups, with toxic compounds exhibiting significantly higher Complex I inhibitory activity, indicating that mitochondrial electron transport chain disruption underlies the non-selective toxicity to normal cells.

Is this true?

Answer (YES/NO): NO